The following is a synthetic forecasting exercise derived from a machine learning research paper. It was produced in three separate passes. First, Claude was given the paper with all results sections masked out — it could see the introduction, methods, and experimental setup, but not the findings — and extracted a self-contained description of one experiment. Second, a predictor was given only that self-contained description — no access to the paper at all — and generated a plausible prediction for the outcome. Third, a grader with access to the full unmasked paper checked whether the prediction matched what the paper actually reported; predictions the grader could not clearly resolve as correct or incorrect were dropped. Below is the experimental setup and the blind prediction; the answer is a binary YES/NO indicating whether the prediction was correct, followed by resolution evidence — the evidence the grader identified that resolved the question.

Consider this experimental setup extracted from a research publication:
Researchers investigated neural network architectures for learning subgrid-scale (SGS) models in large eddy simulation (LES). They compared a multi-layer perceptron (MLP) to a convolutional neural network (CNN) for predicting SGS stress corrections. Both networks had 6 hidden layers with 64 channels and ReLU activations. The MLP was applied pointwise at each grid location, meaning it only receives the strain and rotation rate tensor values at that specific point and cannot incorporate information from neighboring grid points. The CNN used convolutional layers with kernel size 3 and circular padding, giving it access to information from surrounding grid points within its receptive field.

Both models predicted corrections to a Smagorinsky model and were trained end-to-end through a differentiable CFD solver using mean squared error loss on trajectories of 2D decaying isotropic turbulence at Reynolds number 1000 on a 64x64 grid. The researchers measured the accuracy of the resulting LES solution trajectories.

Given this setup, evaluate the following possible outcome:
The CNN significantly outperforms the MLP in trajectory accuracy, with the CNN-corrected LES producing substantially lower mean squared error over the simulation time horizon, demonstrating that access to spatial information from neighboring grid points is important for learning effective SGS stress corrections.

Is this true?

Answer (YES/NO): NO